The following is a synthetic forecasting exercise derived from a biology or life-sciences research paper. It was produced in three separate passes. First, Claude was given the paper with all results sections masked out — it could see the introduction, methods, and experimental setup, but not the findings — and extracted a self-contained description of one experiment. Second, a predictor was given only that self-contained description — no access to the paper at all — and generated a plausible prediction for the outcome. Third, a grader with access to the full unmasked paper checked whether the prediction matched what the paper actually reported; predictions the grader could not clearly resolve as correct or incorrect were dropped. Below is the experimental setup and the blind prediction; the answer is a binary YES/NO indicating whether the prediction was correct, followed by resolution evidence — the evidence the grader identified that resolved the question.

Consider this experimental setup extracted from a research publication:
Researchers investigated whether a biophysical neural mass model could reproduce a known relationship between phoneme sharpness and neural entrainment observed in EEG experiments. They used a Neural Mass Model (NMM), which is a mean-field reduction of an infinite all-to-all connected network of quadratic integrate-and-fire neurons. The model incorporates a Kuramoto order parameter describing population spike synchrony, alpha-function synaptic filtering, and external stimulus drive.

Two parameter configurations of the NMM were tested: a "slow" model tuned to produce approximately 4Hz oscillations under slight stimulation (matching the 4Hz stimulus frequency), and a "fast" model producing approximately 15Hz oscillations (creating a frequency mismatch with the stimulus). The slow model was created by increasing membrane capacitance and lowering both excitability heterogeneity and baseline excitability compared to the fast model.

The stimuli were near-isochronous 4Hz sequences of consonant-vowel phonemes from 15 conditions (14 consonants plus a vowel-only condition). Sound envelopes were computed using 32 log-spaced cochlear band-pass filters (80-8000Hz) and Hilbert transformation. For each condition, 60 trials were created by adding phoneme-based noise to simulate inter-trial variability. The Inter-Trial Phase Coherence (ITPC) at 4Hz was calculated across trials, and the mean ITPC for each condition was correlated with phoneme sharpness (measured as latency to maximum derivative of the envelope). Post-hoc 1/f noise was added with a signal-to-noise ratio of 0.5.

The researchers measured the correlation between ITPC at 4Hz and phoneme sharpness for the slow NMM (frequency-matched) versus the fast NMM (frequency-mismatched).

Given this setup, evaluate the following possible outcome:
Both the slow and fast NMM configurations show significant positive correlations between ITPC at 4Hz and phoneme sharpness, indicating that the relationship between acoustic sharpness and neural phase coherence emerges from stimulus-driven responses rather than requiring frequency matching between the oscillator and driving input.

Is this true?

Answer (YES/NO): NO